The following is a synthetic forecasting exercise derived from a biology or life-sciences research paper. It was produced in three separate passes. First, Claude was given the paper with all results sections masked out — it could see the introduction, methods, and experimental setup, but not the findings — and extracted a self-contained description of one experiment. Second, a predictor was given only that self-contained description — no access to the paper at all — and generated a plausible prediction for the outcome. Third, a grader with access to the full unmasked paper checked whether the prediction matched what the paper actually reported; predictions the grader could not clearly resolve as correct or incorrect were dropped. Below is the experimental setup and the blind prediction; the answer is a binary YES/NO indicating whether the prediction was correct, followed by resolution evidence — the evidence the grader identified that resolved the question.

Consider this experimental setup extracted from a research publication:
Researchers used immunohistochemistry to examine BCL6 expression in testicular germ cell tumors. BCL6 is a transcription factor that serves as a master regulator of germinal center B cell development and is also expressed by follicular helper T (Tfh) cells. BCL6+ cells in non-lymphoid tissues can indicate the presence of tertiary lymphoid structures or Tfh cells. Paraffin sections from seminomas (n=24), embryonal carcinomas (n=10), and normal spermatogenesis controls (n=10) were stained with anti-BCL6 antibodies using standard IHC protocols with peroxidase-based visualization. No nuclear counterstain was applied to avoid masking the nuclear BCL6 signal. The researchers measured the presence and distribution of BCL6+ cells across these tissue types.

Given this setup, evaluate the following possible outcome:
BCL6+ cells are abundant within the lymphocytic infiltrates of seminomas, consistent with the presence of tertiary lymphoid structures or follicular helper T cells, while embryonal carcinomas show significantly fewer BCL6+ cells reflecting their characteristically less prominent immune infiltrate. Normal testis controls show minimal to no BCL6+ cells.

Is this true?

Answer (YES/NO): NO